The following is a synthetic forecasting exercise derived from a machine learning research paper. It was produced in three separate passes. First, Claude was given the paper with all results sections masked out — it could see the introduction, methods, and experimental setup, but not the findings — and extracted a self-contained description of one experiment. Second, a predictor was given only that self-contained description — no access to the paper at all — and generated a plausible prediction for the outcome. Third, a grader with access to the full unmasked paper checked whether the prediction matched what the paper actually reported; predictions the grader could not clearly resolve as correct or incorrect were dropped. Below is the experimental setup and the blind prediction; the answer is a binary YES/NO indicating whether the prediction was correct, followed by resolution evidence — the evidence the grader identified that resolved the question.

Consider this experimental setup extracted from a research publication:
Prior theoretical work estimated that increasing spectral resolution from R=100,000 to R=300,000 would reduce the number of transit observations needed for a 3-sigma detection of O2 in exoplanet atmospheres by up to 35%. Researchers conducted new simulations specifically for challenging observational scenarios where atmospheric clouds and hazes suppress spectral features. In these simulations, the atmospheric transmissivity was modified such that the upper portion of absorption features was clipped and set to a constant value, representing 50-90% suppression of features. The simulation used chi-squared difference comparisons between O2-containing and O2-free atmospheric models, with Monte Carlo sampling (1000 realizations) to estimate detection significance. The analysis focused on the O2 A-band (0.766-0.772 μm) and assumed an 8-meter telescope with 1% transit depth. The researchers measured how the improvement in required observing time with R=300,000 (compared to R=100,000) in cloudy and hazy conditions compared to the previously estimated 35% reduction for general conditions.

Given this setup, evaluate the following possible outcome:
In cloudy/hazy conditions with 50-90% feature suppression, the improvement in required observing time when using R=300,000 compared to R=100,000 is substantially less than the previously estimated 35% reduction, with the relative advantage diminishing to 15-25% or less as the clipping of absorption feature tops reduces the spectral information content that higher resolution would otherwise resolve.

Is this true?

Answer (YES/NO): NO